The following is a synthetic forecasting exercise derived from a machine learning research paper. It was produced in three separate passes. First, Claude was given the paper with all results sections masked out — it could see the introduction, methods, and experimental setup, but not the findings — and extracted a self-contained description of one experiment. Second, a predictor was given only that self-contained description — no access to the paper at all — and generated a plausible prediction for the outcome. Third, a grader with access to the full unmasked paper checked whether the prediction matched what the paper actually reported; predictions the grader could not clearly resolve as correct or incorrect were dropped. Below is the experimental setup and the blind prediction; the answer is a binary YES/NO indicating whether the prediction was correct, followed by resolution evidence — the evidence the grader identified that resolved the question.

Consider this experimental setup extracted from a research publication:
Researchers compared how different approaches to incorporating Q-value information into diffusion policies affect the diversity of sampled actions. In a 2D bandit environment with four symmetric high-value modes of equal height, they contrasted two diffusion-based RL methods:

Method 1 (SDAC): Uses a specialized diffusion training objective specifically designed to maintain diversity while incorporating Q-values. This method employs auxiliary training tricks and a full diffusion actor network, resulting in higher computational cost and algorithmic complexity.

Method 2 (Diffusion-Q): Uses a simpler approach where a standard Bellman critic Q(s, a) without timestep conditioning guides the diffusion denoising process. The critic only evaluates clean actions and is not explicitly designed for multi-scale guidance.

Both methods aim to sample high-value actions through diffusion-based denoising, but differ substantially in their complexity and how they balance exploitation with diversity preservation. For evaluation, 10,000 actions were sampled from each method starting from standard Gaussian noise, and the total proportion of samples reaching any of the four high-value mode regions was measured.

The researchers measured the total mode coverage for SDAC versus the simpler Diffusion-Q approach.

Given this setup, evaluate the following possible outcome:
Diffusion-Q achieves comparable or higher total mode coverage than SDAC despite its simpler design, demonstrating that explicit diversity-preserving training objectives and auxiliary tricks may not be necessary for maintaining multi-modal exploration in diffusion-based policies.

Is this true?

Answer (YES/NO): NO